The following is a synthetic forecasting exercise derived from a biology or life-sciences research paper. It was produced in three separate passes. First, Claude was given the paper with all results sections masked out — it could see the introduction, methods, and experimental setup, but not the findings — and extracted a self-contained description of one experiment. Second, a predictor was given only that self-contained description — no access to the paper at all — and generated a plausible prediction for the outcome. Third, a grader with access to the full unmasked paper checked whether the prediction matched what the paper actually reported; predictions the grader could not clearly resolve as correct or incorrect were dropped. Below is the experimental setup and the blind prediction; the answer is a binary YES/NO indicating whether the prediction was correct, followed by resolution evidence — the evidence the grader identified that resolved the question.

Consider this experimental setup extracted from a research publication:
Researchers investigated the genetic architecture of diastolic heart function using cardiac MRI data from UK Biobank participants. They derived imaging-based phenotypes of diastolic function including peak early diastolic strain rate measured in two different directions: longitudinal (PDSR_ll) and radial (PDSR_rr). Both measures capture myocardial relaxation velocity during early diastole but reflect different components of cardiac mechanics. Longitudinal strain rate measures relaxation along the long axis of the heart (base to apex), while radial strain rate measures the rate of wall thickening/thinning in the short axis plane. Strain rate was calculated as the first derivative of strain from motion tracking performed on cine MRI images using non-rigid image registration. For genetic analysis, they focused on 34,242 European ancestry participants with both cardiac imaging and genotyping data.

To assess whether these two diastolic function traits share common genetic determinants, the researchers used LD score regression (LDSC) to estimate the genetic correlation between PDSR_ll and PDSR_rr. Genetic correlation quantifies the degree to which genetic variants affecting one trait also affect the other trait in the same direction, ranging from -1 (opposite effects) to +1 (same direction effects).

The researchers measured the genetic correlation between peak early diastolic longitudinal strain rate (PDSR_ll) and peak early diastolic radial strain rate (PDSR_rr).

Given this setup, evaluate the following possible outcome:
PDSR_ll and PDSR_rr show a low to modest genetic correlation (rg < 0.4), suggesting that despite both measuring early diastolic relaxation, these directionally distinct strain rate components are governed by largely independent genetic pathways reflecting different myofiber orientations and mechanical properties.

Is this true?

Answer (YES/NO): NO